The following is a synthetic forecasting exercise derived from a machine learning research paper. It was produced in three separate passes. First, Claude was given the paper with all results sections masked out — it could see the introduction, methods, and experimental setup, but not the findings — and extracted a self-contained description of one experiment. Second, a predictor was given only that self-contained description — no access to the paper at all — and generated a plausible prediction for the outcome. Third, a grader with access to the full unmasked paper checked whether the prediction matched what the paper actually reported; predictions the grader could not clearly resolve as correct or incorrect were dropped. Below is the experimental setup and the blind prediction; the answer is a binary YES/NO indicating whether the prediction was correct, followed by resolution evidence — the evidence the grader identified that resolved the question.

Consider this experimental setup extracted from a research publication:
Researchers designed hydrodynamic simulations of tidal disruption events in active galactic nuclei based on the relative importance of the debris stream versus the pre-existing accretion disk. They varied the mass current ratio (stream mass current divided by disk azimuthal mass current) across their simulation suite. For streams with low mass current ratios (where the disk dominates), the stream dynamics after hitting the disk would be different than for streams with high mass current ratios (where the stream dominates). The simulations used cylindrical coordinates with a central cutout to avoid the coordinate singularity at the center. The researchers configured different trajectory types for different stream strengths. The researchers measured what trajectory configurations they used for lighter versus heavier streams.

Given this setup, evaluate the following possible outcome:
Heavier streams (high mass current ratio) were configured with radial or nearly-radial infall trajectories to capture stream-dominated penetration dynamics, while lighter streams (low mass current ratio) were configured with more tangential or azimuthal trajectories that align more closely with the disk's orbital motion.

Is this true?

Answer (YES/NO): NO